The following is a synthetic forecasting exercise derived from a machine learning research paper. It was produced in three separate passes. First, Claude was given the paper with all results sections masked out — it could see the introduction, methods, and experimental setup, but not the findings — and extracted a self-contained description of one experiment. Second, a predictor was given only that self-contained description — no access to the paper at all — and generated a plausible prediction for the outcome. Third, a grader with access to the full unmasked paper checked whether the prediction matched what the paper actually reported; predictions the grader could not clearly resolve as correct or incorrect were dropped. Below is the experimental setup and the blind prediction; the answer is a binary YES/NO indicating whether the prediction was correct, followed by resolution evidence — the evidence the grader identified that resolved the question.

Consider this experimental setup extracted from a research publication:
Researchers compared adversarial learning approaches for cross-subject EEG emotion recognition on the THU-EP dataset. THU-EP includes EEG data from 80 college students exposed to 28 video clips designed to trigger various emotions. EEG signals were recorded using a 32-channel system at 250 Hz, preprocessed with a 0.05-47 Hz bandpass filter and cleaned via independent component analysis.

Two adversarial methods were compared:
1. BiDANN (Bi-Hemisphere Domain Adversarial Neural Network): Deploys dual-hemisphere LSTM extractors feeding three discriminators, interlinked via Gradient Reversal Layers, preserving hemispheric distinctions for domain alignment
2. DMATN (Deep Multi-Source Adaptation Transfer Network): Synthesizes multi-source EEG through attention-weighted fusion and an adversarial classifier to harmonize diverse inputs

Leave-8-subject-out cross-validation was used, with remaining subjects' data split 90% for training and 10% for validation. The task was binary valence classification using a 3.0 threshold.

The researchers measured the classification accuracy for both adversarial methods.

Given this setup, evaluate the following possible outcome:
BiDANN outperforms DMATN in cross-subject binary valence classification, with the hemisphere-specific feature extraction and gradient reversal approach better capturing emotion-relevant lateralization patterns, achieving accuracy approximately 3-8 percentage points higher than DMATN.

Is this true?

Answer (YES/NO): NO